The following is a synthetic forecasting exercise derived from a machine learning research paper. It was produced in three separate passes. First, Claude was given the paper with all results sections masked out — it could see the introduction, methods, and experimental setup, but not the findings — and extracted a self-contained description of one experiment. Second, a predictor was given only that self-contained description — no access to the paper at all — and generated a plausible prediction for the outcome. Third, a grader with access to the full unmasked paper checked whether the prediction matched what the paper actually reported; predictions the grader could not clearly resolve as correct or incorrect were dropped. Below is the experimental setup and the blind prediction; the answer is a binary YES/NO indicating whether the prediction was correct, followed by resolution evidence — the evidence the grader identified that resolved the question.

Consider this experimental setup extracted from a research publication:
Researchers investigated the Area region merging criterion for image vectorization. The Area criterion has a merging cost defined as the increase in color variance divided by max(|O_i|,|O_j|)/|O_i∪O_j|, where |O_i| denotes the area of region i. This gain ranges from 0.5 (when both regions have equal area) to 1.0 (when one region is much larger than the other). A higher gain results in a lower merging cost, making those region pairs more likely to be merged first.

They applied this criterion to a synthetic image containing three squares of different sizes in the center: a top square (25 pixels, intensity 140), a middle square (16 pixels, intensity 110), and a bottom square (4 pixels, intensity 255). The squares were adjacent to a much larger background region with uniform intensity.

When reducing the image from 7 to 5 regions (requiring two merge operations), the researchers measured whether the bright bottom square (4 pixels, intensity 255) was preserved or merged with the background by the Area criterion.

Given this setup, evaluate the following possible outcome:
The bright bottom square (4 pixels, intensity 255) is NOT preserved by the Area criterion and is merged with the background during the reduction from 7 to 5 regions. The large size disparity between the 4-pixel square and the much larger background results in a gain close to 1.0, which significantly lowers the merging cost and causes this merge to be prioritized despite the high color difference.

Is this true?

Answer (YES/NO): YES